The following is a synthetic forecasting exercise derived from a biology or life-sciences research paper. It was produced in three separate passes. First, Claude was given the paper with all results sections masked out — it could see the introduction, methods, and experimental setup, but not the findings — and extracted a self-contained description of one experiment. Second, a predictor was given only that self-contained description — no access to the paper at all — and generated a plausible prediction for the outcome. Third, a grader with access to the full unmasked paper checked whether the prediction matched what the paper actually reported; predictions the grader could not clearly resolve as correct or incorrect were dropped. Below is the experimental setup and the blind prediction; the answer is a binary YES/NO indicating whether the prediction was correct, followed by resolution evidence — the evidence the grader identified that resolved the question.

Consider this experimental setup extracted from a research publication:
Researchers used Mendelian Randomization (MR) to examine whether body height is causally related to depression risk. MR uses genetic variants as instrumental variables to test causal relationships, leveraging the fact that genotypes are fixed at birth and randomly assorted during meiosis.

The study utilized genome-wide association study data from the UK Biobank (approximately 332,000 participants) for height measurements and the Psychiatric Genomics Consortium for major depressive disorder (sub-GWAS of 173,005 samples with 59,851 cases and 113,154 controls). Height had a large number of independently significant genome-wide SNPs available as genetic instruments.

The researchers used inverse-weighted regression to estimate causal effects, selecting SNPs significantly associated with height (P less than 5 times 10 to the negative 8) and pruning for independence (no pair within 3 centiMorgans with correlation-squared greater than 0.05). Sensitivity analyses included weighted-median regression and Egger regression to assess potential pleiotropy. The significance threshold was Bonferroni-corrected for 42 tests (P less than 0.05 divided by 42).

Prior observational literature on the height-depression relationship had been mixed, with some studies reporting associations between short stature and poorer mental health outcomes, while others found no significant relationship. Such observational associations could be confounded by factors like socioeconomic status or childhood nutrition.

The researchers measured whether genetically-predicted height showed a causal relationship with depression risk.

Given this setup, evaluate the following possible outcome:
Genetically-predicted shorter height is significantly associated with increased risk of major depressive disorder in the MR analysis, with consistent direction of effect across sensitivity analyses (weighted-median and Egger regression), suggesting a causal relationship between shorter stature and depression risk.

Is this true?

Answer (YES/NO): YES